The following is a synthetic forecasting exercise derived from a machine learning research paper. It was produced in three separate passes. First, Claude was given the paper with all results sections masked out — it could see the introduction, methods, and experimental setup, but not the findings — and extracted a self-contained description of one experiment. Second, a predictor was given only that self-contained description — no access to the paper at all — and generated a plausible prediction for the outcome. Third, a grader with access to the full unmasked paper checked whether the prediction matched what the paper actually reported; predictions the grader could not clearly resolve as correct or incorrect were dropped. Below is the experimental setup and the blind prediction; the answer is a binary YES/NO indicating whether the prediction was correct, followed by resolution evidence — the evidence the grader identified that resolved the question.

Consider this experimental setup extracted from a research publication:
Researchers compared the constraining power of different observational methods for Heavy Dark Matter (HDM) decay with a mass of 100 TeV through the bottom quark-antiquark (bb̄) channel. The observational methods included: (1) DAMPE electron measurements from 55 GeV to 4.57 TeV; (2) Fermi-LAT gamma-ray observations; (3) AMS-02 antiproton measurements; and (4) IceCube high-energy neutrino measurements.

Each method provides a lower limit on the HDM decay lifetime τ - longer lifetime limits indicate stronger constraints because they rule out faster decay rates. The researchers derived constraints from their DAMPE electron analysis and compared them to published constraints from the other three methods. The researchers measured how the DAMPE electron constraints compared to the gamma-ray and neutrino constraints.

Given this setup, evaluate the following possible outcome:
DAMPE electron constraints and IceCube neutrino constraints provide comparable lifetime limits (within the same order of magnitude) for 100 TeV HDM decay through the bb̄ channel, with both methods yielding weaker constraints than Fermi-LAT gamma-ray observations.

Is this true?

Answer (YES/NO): NO